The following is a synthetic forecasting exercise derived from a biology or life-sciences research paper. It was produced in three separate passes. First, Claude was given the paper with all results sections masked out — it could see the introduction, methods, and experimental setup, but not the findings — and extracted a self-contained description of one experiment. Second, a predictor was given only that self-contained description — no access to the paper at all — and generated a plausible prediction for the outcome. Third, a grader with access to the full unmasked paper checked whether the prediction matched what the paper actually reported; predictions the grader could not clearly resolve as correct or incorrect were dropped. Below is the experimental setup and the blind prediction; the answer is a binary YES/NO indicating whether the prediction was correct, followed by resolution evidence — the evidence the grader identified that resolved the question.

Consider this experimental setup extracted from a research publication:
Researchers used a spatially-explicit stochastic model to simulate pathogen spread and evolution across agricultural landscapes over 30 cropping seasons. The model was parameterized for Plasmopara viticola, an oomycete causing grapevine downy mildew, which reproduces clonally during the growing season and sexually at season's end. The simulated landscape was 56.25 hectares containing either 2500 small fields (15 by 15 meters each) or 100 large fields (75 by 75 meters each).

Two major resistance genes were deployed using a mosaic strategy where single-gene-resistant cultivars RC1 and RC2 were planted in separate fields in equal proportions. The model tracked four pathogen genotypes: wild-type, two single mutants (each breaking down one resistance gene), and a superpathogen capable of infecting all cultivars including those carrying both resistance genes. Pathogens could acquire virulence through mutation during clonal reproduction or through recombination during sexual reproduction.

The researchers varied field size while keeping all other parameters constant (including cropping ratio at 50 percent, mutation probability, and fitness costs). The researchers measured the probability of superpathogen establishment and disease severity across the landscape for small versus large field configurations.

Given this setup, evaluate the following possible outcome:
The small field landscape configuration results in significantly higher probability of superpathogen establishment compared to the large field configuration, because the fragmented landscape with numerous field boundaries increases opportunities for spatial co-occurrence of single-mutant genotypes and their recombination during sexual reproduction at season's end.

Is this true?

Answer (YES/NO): NO